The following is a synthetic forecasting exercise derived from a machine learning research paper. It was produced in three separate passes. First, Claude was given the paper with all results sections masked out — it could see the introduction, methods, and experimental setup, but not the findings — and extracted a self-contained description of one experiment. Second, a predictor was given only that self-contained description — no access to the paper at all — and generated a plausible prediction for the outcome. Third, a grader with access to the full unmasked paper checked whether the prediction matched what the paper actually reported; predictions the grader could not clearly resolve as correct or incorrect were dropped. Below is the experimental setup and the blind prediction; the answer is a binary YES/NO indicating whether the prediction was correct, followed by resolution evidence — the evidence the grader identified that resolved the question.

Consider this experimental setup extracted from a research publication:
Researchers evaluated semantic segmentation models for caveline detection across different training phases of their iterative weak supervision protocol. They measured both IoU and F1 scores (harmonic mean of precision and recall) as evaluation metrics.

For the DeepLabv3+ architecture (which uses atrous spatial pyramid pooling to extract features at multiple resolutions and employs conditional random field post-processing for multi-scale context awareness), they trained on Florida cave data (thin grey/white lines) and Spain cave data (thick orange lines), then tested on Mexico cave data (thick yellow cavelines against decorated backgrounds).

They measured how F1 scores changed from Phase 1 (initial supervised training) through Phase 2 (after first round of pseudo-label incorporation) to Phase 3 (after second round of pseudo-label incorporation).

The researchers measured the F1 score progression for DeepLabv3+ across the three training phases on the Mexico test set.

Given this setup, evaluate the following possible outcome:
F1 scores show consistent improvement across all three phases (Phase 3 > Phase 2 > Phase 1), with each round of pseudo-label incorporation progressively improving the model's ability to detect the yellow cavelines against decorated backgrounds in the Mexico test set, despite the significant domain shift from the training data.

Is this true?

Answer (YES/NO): YES